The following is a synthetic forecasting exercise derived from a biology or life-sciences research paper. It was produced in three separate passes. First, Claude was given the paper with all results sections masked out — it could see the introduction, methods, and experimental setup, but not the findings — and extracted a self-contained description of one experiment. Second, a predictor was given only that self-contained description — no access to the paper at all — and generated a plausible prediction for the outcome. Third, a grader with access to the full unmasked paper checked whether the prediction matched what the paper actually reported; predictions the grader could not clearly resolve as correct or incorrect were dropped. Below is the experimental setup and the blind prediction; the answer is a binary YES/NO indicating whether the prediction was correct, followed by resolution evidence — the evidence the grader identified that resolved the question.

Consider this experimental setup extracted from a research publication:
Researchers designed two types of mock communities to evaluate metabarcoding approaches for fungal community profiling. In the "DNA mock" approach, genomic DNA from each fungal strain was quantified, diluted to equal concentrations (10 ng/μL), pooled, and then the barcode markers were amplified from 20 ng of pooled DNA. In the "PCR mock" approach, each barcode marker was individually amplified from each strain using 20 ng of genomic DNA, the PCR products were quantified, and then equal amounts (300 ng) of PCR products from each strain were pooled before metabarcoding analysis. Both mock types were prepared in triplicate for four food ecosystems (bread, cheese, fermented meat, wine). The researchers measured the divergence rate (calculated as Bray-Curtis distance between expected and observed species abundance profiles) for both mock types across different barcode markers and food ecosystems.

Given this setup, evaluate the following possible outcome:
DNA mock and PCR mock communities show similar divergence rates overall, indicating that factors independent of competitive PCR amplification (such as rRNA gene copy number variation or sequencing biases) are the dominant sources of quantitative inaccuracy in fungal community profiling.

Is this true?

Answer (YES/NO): NO